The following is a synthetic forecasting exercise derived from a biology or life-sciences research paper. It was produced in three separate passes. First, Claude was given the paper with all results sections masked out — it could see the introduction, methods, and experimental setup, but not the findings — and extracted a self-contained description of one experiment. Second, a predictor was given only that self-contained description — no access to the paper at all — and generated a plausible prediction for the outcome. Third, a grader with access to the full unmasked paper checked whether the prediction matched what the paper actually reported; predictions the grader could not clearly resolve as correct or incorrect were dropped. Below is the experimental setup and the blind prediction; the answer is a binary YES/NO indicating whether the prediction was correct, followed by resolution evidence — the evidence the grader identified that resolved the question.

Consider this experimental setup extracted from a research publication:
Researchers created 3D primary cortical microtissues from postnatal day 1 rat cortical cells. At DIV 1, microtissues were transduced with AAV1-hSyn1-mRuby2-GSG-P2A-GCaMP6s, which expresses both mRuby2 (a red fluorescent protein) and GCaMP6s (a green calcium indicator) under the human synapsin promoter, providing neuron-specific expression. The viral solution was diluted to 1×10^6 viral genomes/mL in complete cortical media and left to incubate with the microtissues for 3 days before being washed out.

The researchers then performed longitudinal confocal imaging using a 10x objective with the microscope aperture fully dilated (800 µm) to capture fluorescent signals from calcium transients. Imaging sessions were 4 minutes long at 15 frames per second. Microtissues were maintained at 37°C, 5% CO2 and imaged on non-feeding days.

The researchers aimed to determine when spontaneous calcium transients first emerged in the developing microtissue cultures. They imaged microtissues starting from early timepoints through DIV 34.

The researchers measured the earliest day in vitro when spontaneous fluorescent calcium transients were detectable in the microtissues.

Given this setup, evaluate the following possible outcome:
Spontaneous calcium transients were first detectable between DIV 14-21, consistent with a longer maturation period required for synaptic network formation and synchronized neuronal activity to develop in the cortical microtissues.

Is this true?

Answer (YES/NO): YES